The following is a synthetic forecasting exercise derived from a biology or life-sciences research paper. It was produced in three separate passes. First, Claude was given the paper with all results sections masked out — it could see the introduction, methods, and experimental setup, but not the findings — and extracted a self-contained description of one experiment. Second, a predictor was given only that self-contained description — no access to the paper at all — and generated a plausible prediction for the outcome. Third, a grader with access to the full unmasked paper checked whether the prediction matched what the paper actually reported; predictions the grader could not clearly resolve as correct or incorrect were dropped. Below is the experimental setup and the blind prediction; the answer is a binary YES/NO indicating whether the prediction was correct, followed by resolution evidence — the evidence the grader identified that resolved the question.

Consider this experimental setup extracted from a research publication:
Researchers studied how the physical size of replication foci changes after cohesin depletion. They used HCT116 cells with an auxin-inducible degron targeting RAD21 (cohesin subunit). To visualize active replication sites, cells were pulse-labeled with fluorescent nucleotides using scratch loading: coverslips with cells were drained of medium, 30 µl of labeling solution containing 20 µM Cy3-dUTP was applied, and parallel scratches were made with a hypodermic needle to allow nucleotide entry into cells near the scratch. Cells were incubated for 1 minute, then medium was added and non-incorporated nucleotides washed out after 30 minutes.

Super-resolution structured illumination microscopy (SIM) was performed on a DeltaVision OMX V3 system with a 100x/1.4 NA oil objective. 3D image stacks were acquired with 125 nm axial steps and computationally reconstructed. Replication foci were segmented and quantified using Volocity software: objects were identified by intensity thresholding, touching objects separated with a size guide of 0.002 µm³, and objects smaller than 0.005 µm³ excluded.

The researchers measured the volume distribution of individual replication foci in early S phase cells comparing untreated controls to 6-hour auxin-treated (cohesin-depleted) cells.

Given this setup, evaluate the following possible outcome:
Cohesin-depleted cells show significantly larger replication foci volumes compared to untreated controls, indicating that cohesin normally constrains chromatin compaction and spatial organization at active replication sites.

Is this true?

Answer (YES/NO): YES